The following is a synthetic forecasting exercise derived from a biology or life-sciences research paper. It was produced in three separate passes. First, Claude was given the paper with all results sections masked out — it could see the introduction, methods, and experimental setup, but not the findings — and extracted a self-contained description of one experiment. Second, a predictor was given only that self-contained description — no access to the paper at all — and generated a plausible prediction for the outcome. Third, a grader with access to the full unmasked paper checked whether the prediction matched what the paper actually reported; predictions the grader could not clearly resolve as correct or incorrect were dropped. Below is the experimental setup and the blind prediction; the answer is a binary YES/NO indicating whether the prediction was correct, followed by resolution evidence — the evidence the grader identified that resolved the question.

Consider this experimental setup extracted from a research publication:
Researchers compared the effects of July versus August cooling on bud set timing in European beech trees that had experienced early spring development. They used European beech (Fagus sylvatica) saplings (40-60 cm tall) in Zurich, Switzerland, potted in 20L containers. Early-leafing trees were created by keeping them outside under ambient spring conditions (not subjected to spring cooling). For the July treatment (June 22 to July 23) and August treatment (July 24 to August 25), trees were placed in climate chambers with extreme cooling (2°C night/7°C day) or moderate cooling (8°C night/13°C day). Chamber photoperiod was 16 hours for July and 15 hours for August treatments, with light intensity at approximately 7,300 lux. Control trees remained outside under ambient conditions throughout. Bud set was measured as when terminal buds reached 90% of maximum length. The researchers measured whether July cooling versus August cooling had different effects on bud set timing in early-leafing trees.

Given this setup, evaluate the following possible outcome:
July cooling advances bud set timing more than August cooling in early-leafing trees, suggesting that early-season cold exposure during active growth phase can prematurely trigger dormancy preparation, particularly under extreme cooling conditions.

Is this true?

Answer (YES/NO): NO